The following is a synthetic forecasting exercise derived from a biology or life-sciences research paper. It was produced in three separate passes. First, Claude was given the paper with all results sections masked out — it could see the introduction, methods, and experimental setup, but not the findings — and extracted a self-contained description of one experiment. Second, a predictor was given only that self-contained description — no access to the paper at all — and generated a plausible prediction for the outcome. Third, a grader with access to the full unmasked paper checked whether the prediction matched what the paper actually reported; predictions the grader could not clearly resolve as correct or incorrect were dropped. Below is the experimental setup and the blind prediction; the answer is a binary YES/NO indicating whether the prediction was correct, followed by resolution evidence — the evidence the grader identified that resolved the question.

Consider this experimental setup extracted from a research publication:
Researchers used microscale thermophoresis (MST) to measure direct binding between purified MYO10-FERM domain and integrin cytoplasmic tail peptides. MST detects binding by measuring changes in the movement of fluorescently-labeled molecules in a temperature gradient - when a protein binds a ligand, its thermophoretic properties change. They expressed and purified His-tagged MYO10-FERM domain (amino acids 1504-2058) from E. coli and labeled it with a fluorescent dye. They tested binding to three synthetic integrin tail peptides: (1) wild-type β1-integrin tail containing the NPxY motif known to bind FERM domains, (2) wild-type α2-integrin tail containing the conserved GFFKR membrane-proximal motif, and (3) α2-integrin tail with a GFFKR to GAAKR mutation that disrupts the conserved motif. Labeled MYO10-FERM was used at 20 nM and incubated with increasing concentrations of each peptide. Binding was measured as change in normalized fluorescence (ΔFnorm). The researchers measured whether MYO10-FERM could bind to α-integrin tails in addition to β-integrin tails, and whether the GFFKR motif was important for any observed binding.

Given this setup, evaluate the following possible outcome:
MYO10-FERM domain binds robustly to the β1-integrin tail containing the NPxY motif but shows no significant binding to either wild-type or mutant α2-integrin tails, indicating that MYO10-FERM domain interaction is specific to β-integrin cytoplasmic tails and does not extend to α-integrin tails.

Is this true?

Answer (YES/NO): NO